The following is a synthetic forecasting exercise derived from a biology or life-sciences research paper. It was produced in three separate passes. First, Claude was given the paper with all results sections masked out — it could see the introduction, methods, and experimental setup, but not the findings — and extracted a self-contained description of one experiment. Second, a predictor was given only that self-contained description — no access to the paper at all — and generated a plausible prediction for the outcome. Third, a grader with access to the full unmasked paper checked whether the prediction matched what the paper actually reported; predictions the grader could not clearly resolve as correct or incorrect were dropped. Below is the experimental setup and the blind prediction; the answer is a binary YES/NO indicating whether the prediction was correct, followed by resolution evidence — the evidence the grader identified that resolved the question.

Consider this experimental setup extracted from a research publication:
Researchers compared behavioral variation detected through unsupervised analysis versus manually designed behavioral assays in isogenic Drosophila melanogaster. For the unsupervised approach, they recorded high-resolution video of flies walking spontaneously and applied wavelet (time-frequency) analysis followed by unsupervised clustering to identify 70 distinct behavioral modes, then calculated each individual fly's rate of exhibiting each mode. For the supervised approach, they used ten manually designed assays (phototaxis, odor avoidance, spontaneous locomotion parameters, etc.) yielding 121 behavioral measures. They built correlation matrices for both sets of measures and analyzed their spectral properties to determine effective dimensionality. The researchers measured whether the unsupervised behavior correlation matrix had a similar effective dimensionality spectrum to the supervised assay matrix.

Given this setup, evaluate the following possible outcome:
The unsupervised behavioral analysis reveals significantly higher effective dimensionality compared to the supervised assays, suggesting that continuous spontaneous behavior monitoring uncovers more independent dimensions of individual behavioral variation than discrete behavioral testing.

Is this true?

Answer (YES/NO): NO